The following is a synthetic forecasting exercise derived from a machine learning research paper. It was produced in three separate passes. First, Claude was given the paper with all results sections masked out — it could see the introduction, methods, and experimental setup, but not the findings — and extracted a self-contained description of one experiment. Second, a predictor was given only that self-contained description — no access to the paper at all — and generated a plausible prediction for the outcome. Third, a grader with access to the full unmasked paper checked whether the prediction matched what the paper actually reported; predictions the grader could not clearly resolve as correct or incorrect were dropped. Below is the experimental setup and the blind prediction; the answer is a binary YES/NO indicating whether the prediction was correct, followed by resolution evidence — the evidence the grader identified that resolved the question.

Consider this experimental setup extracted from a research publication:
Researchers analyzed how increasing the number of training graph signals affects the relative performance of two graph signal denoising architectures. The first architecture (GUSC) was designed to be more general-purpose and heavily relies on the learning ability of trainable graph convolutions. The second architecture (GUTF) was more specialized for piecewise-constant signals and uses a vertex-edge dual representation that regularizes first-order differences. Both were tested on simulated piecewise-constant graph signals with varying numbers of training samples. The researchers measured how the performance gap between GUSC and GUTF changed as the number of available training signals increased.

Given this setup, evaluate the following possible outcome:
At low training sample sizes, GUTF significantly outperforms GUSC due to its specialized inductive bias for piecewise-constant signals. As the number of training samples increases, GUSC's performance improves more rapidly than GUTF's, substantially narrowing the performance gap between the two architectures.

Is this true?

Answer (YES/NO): NO